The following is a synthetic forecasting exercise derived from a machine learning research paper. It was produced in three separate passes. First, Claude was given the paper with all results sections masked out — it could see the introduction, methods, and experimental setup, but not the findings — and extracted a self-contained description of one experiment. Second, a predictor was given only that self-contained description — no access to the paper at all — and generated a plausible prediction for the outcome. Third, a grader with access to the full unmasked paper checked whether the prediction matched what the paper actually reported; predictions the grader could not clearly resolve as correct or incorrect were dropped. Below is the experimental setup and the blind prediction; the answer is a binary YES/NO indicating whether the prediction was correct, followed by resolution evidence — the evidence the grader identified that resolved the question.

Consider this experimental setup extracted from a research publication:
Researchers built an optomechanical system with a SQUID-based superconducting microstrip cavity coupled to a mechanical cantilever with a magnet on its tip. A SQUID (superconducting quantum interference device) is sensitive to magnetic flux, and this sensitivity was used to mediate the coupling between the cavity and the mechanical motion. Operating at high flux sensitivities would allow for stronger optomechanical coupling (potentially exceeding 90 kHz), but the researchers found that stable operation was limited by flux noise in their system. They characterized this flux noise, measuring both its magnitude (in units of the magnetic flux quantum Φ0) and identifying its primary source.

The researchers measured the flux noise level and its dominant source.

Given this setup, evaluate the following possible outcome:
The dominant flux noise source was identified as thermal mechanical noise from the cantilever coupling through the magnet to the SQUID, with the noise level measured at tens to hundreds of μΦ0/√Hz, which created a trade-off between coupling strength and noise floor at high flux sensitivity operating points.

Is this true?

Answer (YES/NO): NO